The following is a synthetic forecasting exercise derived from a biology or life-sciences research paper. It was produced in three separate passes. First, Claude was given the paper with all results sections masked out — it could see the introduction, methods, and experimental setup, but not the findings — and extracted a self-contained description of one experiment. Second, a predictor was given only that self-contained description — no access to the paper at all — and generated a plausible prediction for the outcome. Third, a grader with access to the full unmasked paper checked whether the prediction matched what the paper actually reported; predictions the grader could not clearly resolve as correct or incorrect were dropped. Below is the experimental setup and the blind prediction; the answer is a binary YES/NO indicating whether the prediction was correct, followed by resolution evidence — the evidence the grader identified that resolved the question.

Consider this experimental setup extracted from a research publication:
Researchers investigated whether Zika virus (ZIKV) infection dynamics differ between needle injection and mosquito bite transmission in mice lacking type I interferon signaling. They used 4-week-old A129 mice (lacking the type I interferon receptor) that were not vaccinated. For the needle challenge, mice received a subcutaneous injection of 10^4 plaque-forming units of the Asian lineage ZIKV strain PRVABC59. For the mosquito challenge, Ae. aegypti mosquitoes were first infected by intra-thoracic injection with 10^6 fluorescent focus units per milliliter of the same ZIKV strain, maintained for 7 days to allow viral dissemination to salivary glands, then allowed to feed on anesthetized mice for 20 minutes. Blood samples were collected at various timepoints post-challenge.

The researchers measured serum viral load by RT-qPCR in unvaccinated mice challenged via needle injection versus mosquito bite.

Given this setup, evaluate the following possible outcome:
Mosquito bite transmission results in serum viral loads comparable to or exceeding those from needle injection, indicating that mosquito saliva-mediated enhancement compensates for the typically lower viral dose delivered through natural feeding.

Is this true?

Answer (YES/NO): YES